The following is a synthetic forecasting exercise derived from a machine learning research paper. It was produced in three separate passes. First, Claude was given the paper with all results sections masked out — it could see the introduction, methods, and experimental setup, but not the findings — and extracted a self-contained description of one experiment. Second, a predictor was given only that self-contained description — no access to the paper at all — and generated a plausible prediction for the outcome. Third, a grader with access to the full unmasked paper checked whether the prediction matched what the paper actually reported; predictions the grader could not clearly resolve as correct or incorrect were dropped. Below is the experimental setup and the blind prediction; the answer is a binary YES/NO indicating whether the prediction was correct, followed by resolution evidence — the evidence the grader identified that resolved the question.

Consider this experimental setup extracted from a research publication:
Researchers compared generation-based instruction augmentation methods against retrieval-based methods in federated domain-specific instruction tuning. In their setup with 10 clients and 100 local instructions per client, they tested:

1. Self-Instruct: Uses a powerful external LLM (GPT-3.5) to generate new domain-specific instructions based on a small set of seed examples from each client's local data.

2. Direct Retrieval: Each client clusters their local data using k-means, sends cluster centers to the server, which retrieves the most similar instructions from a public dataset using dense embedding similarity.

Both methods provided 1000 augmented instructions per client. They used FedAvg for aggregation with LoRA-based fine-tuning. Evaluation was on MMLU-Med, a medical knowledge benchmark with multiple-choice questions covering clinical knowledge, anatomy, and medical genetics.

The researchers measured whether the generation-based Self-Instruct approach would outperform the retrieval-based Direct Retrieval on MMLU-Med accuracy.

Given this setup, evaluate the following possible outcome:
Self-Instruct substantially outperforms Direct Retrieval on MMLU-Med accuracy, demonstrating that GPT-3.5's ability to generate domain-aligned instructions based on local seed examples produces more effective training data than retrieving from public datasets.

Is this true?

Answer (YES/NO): NO